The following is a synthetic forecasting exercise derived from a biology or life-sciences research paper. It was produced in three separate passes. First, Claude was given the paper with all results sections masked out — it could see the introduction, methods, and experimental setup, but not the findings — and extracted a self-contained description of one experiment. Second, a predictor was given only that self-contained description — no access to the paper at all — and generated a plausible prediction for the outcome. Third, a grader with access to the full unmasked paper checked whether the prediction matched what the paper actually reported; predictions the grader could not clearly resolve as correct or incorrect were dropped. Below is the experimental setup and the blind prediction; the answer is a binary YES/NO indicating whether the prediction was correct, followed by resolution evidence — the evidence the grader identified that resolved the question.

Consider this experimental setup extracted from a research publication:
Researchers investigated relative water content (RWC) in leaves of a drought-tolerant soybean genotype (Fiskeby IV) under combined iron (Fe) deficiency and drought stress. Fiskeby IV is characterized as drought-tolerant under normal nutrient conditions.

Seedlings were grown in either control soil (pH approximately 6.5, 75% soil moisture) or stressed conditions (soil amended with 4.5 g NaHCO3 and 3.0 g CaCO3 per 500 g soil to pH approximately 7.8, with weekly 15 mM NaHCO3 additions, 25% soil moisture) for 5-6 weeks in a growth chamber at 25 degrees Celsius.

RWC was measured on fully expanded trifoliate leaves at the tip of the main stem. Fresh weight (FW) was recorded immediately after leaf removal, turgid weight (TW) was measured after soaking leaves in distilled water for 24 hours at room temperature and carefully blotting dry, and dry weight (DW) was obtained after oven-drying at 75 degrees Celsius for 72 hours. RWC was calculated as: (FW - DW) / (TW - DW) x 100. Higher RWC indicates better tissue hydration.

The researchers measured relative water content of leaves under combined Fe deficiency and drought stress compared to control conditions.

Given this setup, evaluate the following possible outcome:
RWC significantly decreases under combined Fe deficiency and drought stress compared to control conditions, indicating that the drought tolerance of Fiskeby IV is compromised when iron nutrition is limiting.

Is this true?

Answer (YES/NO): YES